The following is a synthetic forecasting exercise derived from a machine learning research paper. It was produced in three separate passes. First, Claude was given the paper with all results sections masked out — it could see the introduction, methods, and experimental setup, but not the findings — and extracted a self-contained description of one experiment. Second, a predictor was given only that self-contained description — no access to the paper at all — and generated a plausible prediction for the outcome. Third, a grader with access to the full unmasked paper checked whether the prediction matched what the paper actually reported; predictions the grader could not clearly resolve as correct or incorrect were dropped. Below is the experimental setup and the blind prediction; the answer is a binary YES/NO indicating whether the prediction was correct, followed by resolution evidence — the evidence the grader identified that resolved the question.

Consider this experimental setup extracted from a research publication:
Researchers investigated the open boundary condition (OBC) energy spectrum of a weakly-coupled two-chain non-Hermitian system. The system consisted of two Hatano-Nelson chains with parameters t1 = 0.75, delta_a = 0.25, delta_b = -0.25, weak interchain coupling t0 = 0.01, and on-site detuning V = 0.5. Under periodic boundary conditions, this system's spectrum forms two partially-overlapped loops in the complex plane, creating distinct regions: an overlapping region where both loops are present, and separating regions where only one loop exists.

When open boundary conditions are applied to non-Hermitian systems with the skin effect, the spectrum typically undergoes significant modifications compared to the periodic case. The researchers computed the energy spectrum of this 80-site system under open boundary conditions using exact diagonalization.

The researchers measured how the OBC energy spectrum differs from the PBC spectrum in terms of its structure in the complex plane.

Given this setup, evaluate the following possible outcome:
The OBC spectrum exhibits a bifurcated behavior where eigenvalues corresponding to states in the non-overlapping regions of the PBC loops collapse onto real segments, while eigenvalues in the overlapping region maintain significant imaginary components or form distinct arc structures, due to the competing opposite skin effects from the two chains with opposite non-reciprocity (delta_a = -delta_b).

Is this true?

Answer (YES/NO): YES